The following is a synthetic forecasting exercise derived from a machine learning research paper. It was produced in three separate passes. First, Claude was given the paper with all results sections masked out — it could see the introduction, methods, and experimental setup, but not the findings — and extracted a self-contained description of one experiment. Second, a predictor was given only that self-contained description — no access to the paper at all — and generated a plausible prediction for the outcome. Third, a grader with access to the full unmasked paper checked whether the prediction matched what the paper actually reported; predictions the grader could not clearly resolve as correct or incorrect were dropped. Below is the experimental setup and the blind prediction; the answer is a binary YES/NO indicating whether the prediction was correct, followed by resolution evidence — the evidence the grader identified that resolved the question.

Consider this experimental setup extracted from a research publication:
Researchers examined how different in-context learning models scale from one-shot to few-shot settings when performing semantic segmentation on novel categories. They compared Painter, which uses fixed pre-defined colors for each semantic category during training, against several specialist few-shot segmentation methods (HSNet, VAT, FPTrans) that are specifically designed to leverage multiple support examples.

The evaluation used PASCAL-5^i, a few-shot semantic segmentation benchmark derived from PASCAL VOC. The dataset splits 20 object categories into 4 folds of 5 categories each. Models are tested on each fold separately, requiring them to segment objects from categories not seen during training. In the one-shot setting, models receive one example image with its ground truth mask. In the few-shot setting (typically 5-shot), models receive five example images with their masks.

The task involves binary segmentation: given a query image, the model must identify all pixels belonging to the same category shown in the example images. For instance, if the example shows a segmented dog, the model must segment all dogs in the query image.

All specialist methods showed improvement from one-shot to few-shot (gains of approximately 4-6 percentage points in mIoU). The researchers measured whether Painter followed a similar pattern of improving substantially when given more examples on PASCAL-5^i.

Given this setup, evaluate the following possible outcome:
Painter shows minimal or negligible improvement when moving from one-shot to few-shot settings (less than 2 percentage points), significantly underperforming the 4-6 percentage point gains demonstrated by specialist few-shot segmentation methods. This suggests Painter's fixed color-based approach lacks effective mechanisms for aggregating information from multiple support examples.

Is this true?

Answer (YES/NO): YES